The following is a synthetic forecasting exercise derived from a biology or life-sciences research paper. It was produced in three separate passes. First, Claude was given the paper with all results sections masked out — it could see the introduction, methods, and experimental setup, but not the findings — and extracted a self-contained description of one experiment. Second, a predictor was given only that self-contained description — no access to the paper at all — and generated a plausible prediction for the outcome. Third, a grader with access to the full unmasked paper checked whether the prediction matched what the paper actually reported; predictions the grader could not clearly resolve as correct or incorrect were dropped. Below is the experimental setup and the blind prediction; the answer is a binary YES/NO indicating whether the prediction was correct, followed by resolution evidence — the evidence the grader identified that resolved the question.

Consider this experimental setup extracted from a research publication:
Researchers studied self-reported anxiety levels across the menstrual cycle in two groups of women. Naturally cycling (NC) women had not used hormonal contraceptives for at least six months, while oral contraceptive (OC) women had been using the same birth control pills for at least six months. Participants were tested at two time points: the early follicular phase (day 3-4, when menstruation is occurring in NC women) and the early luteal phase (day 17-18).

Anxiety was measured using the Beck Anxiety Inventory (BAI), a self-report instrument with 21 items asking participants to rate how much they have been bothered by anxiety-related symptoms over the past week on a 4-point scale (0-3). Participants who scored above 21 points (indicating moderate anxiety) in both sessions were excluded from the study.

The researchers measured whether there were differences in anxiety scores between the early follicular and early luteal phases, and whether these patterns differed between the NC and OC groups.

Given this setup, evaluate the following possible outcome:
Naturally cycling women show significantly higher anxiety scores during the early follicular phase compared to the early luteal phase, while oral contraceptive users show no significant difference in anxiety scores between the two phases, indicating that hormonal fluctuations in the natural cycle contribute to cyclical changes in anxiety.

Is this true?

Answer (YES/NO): NO